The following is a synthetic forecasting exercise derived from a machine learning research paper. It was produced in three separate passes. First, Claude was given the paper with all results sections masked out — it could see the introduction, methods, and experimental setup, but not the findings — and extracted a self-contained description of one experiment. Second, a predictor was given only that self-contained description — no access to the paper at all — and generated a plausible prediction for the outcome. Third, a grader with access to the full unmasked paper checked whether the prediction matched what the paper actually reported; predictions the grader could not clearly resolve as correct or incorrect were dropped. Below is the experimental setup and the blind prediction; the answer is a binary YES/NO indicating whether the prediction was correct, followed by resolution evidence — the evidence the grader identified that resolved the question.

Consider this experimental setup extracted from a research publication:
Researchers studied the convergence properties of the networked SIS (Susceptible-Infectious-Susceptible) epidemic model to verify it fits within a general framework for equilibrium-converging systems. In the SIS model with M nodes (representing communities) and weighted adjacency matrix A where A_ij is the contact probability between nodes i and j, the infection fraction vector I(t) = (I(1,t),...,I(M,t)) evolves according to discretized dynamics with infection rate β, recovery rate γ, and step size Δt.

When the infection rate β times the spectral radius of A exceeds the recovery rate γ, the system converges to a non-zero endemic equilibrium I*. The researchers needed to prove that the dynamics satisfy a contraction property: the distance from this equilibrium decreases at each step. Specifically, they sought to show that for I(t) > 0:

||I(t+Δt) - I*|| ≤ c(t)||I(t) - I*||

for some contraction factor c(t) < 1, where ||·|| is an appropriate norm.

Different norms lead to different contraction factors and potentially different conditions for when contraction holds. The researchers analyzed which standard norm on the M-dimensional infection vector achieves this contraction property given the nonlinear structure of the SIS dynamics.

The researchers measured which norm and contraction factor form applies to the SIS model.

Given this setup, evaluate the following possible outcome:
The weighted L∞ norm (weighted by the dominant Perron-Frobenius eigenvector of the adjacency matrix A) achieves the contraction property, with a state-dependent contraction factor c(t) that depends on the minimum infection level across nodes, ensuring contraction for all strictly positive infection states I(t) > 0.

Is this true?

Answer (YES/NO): NO